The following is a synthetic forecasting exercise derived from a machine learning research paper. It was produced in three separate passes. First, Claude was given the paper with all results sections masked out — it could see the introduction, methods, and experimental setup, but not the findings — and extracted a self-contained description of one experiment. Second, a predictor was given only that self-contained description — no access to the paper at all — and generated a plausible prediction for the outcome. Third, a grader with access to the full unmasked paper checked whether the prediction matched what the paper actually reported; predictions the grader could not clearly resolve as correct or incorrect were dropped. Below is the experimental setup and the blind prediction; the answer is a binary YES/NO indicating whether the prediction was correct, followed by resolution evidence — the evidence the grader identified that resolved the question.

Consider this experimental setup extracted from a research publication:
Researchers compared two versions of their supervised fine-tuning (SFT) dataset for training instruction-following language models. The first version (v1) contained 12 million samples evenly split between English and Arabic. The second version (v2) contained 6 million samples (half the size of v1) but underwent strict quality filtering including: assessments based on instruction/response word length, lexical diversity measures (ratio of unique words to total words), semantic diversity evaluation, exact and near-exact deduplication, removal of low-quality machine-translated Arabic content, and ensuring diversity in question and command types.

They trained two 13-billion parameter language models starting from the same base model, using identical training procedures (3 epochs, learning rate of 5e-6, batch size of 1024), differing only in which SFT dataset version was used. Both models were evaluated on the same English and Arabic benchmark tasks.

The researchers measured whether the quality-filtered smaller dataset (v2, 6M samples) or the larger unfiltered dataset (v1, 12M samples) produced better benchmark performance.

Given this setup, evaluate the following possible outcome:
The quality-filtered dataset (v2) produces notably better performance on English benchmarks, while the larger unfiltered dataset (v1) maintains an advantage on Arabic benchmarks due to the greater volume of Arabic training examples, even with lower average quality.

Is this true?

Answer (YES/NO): NO